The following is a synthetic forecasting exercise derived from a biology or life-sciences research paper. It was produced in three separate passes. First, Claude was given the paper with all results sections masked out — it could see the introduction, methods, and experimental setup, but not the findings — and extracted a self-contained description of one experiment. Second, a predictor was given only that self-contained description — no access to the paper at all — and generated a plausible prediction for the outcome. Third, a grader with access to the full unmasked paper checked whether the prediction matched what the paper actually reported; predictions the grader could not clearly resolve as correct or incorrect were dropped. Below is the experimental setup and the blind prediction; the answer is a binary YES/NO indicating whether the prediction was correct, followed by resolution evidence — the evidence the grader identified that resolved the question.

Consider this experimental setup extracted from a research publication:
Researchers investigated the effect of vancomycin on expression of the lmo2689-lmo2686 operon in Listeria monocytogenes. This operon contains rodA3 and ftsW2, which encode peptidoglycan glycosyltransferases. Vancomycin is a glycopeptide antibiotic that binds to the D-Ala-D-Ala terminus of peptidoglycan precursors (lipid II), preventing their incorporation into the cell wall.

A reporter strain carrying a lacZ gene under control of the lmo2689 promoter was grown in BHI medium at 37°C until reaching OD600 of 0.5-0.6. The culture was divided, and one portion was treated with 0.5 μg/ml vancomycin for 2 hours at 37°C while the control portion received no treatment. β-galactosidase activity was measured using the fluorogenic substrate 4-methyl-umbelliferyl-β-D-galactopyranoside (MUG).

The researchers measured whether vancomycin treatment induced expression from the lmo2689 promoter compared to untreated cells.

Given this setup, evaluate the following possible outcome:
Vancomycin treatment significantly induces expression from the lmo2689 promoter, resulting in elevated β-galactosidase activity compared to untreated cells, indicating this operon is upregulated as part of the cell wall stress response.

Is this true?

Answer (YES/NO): NO